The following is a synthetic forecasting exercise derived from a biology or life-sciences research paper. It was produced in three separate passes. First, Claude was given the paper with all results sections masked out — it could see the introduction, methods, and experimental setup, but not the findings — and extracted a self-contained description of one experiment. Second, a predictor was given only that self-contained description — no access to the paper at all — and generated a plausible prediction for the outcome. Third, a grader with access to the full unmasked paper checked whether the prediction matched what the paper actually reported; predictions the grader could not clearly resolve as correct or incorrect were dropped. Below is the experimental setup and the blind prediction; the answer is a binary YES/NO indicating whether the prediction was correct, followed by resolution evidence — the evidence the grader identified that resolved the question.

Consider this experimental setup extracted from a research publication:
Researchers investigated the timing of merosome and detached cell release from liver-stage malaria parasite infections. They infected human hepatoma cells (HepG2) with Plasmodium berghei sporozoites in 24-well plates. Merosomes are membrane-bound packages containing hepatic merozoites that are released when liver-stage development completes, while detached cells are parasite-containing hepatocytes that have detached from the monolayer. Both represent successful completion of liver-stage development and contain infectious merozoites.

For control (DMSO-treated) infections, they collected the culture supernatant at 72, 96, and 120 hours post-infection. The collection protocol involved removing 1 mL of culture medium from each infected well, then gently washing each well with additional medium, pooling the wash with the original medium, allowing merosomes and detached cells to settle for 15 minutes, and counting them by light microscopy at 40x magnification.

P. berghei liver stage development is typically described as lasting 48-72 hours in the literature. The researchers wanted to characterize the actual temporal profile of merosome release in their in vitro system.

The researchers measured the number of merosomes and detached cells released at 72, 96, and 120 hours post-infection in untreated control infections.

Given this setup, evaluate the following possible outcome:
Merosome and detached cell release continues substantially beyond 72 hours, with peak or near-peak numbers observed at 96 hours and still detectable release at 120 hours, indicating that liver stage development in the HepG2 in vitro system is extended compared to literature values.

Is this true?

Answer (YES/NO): NO